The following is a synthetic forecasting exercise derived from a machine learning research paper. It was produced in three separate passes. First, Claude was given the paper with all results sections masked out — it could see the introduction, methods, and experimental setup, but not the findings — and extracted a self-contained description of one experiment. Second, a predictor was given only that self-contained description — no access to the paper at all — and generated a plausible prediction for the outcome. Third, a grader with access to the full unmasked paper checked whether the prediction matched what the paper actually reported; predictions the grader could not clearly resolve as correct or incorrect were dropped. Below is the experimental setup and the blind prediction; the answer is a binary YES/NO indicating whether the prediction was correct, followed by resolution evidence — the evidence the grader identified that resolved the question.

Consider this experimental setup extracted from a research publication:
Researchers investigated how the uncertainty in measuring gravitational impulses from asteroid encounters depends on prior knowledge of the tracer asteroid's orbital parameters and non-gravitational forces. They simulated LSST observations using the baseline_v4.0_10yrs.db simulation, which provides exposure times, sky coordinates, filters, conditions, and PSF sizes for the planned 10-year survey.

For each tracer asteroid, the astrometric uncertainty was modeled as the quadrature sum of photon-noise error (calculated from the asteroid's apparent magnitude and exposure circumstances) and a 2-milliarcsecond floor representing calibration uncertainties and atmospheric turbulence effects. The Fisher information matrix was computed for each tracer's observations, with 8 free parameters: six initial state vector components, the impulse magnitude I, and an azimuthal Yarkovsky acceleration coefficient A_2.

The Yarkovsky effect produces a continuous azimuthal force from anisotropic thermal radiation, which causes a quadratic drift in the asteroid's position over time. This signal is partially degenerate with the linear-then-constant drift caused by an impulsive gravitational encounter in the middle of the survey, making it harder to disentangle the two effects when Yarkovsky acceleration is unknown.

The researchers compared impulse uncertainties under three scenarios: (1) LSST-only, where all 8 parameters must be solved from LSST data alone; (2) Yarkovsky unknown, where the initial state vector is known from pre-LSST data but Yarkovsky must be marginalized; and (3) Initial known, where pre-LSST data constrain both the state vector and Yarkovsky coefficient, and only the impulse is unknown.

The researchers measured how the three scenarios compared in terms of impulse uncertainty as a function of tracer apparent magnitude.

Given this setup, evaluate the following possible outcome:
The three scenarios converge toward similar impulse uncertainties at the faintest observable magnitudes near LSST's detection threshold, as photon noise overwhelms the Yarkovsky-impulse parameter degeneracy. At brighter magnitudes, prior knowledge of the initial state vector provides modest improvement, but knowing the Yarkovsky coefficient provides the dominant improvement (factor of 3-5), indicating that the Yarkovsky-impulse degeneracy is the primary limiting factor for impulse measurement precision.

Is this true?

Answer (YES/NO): NO